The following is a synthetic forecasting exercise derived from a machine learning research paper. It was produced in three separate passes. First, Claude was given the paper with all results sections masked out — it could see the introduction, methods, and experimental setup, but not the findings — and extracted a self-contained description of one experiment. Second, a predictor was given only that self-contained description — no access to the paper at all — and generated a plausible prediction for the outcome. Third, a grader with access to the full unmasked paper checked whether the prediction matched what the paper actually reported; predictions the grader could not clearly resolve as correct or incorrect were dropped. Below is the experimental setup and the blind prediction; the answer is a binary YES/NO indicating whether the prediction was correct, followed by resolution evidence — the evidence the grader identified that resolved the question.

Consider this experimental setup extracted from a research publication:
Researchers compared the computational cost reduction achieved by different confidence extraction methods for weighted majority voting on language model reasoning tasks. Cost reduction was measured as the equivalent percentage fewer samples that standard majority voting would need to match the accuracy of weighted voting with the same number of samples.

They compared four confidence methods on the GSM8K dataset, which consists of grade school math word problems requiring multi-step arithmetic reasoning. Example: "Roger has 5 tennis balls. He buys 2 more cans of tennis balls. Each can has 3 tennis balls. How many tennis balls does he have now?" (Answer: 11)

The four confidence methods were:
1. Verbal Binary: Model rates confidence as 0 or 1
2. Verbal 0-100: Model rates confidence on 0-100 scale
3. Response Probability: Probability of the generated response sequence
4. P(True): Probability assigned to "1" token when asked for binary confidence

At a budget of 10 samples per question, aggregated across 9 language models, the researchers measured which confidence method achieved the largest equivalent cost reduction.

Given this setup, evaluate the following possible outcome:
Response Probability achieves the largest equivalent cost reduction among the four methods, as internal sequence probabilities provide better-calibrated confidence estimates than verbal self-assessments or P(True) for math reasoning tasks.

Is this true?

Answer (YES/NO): NO